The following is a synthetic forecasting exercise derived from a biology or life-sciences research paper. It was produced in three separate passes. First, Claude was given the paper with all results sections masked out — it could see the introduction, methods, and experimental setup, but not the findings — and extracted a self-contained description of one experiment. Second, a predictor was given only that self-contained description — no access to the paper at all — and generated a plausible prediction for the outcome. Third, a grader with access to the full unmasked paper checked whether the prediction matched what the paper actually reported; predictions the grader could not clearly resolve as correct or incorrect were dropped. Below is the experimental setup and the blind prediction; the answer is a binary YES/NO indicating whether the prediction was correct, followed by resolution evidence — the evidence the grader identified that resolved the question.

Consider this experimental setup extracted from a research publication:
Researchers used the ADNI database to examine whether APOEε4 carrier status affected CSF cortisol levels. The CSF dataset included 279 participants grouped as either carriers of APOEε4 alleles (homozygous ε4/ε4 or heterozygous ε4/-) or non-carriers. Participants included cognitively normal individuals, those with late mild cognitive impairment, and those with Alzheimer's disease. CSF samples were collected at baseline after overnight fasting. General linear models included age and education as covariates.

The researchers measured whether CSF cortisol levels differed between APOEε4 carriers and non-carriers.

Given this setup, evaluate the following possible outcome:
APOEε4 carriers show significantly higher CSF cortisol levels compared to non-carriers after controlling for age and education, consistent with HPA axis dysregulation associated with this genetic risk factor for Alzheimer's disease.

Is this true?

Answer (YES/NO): NO